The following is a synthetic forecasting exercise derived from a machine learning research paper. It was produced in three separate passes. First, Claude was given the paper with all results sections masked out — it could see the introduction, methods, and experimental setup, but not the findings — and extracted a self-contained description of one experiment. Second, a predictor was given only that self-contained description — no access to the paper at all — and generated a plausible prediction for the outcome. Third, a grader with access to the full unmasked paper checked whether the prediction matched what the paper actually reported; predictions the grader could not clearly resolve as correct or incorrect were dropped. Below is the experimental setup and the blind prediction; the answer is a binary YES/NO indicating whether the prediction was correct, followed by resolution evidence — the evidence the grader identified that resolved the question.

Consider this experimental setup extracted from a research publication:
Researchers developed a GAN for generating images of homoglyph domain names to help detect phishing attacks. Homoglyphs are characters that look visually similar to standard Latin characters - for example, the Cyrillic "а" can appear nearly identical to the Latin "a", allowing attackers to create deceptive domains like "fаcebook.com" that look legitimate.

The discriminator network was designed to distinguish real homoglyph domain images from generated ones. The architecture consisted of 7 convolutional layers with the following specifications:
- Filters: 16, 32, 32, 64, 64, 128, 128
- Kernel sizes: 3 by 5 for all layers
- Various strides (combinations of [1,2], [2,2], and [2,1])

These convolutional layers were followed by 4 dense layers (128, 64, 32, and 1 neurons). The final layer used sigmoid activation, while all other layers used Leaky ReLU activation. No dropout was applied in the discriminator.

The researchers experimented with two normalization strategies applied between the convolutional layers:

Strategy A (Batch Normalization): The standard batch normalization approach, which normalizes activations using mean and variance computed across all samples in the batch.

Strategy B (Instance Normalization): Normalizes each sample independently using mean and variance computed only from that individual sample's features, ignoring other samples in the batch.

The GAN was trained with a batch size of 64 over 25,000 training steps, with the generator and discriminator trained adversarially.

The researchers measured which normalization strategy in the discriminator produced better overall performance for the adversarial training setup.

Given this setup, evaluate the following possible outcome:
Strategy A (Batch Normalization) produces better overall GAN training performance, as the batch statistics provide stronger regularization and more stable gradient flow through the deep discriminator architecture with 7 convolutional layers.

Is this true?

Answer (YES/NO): NO